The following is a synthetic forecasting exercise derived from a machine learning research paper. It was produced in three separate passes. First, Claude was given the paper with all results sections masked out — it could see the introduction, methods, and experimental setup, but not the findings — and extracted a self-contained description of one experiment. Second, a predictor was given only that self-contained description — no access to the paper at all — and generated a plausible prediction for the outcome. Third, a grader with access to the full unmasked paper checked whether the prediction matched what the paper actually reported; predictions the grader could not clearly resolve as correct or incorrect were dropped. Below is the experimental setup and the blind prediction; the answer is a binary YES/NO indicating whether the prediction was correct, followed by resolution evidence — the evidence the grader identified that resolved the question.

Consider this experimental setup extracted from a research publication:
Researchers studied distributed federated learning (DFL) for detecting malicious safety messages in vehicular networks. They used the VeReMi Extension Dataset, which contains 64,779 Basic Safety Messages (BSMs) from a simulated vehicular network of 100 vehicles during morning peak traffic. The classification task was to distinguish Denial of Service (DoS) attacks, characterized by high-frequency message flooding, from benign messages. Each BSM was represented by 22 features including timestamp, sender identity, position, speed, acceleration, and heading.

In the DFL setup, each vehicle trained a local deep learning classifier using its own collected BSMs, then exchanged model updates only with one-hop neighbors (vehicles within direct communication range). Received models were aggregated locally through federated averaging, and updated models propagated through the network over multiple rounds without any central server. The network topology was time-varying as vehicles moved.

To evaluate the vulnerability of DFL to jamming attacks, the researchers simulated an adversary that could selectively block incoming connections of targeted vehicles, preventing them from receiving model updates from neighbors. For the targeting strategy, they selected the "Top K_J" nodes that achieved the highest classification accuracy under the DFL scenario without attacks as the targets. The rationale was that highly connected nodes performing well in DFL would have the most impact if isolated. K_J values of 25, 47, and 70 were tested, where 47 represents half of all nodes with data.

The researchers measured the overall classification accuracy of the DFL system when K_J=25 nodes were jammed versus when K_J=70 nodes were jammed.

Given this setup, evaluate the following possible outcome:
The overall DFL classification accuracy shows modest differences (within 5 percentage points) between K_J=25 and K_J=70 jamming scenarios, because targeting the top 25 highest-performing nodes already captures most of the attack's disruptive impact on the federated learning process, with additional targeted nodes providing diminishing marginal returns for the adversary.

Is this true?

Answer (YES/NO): NO